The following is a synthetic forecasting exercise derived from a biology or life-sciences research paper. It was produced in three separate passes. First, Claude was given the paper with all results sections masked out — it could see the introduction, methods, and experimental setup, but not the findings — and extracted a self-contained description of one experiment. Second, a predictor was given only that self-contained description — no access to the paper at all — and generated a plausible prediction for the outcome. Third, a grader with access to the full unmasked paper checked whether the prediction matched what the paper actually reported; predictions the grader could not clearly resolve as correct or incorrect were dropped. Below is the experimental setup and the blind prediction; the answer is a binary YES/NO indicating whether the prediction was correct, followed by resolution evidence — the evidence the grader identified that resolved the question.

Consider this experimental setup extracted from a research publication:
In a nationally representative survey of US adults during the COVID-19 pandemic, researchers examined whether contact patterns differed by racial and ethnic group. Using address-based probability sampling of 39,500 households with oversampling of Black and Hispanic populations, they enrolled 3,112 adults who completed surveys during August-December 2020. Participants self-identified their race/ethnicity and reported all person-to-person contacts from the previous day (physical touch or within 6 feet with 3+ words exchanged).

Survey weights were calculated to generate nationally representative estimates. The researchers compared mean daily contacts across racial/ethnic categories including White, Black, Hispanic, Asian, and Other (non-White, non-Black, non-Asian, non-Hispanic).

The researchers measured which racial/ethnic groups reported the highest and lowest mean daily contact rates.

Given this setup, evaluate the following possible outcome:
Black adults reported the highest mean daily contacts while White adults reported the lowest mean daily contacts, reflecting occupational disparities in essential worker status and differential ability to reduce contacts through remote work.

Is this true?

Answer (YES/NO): NO